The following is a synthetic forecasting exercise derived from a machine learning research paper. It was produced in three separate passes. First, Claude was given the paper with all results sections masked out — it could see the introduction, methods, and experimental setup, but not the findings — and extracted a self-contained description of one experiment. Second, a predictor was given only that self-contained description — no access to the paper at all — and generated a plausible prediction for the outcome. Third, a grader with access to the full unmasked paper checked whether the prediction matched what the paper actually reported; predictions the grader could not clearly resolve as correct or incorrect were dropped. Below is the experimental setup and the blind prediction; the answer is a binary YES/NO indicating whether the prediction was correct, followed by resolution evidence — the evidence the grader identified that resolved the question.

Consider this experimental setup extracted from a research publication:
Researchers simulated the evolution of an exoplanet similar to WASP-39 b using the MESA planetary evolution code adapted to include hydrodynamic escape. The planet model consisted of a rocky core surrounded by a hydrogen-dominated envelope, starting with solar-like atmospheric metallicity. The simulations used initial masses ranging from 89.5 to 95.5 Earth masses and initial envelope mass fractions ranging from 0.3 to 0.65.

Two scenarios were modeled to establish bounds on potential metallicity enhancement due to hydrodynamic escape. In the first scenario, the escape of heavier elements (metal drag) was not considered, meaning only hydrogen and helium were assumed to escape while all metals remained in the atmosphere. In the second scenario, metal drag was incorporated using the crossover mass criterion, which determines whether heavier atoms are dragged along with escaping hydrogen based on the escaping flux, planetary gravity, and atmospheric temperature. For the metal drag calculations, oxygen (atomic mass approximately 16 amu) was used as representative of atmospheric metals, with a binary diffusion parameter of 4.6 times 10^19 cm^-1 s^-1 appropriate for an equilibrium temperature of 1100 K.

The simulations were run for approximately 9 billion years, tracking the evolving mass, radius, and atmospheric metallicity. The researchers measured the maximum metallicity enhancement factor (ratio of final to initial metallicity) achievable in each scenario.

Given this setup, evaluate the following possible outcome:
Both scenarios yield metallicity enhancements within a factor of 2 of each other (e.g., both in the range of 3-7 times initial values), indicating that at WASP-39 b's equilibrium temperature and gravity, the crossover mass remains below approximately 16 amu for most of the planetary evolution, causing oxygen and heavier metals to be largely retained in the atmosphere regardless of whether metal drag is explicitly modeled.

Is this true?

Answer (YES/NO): NO